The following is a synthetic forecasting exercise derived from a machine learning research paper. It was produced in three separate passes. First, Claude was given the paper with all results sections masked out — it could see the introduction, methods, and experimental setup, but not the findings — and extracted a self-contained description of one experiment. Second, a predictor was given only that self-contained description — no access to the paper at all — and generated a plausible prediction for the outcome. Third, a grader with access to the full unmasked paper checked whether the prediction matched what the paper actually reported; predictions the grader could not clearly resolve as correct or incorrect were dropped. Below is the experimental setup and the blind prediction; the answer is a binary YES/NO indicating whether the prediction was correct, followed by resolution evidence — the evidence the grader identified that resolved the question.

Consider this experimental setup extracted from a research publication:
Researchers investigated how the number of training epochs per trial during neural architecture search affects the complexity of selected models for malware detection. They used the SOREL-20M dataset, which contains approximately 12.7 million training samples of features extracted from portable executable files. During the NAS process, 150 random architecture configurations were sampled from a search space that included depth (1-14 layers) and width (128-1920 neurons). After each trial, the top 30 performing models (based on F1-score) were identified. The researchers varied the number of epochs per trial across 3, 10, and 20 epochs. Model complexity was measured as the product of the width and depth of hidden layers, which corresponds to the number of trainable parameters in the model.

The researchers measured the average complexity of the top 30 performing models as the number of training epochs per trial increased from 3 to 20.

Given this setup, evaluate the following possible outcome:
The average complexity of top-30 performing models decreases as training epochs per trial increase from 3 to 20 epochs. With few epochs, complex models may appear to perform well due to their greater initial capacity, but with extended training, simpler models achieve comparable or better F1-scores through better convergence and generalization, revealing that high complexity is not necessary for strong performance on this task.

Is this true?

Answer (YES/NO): NO